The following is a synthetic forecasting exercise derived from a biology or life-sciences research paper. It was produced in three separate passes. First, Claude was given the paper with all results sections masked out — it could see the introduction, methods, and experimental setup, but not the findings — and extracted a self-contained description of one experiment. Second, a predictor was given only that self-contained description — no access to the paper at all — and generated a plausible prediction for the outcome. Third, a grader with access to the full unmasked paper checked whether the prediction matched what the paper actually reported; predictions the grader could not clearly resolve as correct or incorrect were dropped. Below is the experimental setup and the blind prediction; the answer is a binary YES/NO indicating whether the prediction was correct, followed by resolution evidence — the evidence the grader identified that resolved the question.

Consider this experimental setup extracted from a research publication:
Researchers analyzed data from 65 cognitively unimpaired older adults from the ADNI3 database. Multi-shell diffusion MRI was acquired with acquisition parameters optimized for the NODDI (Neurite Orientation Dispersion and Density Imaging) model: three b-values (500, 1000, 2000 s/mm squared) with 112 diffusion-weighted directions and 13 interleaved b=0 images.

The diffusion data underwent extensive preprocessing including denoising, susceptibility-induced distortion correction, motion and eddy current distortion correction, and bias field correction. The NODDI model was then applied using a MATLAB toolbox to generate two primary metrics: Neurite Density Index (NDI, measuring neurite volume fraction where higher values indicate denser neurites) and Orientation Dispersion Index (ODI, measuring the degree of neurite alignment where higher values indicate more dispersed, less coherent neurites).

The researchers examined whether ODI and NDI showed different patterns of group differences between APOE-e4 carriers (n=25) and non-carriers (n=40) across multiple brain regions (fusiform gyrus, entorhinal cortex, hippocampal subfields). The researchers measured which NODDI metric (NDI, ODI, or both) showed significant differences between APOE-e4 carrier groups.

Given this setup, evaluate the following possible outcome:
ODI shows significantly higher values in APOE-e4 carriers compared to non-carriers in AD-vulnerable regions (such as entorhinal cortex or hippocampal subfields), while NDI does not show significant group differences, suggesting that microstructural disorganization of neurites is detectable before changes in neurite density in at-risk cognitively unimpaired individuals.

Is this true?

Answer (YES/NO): NO